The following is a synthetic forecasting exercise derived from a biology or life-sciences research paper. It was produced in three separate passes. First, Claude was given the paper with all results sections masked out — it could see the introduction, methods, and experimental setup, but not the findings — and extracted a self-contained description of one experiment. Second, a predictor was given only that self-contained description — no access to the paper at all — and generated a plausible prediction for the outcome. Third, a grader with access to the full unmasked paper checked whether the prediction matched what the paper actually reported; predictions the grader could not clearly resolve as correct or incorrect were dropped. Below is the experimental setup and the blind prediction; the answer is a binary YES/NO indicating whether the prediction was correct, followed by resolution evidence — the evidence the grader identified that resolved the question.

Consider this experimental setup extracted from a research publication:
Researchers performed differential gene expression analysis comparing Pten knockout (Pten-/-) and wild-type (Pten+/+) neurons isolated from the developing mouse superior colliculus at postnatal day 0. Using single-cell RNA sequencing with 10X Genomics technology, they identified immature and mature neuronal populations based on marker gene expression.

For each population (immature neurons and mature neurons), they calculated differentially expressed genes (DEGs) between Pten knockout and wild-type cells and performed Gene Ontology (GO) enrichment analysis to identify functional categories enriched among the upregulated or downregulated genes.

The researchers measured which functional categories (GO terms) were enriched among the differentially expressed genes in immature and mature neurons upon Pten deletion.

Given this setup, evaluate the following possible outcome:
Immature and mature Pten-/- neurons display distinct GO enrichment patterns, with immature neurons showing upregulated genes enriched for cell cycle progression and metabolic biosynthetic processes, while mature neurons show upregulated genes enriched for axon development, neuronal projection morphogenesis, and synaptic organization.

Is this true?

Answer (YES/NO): NO